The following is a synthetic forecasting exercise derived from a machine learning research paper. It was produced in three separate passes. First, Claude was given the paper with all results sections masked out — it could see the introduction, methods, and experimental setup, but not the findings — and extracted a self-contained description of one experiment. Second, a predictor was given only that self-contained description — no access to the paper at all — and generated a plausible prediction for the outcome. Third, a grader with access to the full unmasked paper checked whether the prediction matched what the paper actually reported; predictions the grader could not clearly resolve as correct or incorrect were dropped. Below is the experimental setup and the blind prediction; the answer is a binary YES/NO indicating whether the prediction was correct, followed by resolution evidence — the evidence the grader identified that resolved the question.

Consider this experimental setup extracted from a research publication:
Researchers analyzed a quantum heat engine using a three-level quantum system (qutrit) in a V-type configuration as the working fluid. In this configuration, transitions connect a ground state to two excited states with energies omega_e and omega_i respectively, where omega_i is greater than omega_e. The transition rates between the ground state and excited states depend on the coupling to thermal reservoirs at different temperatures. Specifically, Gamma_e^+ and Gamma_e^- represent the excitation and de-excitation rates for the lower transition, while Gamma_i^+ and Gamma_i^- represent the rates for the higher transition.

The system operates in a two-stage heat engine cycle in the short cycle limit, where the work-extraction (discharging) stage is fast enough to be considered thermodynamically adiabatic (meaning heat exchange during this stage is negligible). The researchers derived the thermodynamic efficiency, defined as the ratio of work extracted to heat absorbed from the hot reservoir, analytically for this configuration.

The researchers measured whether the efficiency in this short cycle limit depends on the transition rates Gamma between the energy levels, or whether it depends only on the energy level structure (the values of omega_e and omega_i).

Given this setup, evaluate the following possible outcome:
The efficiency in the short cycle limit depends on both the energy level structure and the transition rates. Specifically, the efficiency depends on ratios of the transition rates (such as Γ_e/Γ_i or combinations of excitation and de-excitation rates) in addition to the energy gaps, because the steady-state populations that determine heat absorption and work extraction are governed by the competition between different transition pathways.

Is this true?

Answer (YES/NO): NO